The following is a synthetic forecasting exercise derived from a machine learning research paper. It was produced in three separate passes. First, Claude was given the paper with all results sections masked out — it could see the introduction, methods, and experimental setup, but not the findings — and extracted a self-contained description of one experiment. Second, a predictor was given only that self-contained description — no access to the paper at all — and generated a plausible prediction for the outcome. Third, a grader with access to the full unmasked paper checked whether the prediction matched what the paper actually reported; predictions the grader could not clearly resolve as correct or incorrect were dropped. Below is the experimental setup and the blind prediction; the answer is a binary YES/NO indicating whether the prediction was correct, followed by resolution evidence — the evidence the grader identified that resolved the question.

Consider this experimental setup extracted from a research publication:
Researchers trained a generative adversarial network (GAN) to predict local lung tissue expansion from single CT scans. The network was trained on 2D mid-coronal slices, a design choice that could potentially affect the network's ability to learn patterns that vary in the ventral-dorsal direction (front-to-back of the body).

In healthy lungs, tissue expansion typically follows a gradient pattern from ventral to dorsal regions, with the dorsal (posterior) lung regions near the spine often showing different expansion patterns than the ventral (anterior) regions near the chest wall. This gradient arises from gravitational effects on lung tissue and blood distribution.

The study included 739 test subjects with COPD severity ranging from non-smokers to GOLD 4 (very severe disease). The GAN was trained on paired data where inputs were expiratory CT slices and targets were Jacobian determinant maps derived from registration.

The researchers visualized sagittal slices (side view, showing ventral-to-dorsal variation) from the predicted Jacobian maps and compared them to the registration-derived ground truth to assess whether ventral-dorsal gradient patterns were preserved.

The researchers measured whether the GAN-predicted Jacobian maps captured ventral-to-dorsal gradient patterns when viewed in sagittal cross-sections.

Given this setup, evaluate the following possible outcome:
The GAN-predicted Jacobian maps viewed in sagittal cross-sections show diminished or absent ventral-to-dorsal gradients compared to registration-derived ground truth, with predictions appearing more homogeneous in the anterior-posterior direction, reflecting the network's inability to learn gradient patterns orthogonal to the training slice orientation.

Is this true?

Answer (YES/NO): NO